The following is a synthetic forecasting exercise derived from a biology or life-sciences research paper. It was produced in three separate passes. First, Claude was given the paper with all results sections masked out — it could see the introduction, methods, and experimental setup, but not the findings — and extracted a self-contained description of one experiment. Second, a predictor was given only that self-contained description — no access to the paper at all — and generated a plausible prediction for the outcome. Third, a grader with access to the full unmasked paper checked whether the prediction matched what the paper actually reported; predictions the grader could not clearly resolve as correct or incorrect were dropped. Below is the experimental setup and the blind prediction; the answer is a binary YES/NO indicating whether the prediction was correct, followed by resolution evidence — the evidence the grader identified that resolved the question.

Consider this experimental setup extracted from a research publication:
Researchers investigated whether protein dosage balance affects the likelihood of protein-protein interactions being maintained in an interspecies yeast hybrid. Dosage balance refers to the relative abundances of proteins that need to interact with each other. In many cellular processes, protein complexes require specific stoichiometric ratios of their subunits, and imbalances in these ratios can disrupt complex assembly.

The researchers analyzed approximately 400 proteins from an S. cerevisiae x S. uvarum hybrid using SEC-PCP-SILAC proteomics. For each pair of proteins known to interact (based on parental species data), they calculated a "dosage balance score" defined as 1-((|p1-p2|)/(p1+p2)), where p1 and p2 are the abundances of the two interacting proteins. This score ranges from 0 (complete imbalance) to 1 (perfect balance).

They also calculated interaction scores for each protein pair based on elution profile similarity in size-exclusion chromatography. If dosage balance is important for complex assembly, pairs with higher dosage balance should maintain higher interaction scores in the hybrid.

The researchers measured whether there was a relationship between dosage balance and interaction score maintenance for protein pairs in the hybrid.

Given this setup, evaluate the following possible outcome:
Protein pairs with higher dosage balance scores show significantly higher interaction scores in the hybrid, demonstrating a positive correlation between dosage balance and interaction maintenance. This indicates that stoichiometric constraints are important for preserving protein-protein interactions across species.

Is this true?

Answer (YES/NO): YES